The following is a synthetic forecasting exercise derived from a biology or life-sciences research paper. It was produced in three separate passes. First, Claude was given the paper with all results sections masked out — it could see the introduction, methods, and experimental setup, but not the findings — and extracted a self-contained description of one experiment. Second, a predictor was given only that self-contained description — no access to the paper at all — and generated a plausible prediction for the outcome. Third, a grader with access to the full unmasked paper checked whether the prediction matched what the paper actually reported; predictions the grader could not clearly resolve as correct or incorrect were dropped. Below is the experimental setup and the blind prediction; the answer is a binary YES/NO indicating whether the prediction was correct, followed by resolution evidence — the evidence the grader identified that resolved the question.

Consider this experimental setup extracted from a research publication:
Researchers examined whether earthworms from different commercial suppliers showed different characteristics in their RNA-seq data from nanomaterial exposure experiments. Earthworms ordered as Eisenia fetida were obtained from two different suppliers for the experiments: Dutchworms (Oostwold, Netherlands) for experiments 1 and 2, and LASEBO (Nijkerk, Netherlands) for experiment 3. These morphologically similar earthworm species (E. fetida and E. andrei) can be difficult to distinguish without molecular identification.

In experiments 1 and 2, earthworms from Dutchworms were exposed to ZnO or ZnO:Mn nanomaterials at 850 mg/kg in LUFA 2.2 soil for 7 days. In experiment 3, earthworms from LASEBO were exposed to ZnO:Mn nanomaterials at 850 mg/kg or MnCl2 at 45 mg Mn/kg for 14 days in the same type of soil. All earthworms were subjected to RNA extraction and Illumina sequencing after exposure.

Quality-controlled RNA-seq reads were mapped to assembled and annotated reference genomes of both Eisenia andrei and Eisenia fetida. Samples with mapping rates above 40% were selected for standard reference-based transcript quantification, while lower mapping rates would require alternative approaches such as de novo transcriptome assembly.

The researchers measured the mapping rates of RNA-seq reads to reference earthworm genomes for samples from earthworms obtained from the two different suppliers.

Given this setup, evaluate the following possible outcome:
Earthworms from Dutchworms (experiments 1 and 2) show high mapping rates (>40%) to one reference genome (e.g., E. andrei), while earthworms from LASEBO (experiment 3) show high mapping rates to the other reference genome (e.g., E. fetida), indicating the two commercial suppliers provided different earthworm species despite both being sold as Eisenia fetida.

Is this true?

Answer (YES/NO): NO